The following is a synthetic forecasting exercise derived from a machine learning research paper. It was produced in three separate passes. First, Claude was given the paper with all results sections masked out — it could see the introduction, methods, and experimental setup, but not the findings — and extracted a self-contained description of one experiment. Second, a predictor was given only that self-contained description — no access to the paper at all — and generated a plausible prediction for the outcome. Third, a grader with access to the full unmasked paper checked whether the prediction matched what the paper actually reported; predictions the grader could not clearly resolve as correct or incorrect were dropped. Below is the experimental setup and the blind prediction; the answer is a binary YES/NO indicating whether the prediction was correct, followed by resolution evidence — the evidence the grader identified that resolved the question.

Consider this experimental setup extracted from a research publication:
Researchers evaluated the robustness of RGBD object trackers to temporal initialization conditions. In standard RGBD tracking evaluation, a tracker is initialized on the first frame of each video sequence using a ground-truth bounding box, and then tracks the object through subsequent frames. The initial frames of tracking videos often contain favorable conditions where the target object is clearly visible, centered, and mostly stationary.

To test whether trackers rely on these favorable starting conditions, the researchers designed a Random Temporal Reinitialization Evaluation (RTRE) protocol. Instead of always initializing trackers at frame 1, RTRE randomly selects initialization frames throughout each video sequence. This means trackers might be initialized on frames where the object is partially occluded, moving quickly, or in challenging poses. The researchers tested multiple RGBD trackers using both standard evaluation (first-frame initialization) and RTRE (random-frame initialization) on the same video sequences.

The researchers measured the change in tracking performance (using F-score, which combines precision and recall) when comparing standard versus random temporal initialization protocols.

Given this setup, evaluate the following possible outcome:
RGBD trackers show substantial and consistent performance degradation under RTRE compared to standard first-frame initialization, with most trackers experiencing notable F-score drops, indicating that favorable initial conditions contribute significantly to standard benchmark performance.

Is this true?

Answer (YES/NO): YES